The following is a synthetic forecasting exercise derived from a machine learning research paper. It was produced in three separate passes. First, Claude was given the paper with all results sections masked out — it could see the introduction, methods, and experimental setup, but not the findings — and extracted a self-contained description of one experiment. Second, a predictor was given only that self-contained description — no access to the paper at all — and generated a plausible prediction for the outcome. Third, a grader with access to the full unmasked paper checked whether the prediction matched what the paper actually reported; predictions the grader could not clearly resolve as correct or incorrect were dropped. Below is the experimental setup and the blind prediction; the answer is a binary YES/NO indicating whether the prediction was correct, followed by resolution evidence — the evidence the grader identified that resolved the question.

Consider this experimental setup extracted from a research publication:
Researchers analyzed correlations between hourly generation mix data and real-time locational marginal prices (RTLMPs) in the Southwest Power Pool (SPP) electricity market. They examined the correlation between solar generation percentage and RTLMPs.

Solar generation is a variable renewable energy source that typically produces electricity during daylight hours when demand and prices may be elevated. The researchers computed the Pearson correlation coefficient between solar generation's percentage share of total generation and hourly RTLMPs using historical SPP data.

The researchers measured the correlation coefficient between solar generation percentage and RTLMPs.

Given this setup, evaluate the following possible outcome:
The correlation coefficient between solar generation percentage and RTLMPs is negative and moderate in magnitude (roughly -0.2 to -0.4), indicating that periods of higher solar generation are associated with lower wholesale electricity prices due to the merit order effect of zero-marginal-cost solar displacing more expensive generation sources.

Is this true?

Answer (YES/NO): NO